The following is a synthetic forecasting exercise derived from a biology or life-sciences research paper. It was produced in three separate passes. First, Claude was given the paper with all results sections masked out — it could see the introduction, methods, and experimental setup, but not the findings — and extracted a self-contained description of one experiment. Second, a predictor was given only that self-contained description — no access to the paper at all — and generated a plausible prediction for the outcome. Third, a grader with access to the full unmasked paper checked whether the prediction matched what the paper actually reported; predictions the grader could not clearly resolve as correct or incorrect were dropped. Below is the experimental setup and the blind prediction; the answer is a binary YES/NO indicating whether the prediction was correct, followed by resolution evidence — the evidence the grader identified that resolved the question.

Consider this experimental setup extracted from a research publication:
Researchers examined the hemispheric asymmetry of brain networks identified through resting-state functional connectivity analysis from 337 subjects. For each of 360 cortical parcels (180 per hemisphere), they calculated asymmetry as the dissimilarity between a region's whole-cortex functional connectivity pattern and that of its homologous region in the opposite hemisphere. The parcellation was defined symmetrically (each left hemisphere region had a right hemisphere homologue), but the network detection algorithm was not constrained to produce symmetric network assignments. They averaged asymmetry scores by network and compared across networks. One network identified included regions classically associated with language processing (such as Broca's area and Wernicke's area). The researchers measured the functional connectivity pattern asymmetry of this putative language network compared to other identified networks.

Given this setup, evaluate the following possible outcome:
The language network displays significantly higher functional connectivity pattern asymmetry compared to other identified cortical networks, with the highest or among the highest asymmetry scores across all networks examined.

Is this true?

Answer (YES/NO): YES